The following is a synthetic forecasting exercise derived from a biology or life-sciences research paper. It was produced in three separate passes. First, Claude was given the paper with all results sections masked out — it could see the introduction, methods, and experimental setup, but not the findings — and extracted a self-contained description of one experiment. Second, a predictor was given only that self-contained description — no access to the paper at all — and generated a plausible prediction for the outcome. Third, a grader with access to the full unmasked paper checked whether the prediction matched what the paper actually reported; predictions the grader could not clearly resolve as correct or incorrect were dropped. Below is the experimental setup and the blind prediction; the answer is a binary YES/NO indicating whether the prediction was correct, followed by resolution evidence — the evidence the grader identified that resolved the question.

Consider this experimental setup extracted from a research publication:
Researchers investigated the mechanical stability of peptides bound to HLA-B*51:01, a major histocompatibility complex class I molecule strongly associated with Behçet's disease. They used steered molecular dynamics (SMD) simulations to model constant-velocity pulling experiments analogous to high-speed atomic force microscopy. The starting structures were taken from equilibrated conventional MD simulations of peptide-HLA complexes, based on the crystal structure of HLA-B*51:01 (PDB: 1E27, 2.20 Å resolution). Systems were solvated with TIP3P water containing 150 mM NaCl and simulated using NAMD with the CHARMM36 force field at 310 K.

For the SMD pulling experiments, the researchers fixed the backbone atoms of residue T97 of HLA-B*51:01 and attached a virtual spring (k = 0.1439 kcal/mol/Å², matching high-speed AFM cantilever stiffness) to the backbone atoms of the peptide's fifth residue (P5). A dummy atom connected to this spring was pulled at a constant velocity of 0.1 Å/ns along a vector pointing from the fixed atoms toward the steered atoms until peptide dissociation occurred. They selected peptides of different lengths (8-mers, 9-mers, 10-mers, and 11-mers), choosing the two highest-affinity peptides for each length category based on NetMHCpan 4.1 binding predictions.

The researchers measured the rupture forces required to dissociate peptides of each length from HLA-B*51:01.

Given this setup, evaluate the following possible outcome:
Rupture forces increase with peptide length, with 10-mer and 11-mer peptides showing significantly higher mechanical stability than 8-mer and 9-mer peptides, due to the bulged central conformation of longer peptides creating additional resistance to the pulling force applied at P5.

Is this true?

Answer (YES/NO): NO